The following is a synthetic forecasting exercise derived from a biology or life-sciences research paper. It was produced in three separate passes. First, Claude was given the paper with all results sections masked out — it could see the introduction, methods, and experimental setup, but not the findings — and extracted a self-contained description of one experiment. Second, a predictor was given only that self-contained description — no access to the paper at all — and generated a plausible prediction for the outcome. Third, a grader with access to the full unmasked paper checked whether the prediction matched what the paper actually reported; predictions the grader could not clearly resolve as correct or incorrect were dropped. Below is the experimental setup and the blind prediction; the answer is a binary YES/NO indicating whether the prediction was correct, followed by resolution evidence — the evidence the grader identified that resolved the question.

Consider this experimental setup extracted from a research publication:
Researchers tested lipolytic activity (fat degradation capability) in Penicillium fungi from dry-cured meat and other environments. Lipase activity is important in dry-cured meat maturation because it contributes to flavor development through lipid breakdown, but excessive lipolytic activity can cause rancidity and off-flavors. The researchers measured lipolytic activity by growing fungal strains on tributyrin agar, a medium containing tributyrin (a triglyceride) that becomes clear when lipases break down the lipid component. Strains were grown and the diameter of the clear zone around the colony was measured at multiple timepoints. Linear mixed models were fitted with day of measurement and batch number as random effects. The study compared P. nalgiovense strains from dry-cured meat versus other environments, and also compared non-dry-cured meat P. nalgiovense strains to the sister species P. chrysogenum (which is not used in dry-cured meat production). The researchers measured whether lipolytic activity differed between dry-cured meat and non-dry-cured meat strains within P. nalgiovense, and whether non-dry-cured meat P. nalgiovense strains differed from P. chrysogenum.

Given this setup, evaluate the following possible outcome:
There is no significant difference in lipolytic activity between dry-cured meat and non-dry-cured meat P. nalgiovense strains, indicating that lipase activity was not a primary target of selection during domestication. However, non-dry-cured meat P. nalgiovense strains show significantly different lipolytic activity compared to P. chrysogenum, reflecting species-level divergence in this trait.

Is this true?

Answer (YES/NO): NO